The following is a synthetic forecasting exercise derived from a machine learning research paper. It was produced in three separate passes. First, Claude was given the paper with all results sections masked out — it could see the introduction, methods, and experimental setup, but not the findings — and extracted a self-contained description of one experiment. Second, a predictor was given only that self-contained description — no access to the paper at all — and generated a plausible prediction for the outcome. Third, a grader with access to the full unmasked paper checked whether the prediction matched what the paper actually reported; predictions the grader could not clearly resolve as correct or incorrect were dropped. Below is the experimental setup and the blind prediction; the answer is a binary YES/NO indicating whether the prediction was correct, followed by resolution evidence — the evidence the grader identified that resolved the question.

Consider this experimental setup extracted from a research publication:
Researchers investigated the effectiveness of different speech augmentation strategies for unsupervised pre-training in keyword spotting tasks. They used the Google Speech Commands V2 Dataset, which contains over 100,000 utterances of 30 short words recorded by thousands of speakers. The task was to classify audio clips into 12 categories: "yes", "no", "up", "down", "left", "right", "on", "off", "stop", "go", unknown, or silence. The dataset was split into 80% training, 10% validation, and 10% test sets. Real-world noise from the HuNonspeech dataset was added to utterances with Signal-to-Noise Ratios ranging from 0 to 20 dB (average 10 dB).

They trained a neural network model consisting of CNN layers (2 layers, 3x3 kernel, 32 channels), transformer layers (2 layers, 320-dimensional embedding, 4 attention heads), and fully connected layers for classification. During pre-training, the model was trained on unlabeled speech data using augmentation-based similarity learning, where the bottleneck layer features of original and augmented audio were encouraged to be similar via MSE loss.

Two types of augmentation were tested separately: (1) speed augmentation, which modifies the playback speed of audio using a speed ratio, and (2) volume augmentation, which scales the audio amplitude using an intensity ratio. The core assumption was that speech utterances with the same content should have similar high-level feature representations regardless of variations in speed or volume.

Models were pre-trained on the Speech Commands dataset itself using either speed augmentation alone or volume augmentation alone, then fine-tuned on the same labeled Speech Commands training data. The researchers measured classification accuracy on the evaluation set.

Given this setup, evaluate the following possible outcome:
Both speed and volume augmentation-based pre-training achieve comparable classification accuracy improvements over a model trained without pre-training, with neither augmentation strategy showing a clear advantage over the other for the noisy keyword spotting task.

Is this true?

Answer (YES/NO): NO